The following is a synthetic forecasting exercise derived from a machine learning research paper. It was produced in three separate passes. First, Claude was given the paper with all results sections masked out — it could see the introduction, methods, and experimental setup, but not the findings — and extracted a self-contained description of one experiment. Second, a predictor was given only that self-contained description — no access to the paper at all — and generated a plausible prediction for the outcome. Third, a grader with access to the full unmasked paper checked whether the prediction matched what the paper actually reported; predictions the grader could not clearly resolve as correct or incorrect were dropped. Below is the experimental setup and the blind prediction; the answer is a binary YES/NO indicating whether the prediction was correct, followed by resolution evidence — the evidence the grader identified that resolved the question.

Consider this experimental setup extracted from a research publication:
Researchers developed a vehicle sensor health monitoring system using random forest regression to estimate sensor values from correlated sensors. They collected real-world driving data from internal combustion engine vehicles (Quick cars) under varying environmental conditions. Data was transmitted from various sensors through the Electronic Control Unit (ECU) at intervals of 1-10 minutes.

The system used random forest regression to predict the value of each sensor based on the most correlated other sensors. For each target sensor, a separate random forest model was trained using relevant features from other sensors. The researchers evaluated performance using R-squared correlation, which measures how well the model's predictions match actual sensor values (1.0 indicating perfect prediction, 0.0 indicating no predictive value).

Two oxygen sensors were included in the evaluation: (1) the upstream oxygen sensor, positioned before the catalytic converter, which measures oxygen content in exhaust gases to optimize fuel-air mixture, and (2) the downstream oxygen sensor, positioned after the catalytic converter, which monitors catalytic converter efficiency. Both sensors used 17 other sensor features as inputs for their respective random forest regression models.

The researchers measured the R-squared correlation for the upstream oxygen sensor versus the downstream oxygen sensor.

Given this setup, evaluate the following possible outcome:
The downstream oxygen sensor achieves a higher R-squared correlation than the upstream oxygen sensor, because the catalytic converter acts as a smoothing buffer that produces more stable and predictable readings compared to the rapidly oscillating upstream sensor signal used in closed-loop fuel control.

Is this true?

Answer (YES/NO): NO